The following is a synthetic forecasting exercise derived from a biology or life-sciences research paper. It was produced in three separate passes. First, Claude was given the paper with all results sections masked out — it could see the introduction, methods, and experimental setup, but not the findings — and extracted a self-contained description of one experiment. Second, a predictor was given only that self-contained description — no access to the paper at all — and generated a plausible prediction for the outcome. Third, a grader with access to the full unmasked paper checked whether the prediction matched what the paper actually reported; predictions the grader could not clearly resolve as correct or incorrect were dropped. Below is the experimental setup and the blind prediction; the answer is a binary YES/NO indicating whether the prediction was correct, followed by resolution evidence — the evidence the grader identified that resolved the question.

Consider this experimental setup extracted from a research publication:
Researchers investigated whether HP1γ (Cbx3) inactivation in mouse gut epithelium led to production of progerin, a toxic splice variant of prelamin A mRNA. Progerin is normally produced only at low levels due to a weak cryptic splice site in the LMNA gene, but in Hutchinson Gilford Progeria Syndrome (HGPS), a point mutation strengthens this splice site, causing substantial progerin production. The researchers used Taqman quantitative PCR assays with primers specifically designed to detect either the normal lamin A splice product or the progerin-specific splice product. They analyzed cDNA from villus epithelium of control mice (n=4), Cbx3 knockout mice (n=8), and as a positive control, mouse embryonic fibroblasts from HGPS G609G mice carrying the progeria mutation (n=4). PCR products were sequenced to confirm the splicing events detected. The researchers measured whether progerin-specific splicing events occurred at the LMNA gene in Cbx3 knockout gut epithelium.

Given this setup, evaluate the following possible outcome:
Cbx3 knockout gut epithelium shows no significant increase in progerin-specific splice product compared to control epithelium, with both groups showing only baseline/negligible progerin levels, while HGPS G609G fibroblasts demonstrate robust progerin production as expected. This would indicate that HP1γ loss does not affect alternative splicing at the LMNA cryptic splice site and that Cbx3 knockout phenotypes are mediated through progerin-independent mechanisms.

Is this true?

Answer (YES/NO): NO